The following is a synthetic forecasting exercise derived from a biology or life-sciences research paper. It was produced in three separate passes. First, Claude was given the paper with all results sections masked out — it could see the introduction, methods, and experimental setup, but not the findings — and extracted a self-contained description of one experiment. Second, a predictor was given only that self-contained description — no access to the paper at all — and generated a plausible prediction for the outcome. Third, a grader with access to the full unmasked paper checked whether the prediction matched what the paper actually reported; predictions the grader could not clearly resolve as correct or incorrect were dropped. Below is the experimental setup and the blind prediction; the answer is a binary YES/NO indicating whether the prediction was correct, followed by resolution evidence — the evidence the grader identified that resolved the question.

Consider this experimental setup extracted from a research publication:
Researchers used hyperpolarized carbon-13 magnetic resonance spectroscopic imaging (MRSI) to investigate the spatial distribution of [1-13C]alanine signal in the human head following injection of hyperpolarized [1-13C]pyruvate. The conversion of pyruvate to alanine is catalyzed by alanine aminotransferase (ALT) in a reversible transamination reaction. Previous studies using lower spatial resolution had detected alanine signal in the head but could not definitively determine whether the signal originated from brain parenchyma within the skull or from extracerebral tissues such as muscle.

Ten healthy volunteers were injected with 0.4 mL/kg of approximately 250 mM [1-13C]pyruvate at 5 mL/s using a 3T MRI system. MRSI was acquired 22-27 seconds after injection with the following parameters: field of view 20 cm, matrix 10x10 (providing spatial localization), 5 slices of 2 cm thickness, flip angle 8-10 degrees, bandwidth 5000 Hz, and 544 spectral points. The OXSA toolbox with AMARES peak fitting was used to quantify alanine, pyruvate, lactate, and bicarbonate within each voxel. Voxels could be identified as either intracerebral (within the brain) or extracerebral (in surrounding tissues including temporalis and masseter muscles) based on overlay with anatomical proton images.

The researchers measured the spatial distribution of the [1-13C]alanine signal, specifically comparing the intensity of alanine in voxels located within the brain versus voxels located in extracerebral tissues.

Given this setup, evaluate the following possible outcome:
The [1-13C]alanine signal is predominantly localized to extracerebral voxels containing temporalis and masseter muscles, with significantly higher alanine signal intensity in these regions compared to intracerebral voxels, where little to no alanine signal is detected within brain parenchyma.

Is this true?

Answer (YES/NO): YES